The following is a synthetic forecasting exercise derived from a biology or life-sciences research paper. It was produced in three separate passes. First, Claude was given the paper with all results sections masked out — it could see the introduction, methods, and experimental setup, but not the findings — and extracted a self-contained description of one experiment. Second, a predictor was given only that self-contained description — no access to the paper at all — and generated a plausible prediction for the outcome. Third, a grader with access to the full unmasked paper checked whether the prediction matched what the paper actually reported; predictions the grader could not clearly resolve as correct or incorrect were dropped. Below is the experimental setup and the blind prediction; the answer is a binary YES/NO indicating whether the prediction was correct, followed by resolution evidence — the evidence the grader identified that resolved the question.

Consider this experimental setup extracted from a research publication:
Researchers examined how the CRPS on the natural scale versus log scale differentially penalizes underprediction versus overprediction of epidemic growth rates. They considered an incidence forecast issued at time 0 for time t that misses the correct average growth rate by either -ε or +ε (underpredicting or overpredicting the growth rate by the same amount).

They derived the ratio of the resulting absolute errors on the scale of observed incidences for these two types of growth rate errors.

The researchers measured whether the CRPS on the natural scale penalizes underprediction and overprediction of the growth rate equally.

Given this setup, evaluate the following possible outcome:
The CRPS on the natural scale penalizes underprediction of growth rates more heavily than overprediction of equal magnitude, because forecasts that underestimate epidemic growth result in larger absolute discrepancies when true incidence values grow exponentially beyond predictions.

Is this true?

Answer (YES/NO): NO